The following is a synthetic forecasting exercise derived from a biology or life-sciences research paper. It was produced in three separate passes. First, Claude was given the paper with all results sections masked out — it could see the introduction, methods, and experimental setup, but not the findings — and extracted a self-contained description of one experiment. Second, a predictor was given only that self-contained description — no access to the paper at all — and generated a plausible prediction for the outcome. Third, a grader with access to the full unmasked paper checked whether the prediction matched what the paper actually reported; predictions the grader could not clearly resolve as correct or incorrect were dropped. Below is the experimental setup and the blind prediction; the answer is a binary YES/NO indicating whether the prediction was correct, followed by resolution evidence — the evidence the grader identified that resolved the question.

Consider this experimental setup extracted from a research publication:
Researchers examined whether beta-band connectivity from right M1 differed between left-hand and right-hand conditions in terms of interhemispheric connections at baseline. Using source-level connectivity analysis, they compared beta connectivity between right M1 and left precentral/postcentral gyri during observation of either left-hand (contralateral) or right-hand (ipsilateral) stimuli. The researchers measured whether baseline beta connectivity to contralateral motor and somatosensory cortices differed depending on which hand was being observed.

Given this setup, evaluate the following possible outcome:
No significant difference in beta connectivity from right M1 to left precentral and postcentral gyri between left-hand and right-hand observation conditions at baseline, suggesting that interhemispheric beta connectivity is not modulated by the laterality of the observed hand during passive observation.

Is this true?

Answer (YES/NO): NO